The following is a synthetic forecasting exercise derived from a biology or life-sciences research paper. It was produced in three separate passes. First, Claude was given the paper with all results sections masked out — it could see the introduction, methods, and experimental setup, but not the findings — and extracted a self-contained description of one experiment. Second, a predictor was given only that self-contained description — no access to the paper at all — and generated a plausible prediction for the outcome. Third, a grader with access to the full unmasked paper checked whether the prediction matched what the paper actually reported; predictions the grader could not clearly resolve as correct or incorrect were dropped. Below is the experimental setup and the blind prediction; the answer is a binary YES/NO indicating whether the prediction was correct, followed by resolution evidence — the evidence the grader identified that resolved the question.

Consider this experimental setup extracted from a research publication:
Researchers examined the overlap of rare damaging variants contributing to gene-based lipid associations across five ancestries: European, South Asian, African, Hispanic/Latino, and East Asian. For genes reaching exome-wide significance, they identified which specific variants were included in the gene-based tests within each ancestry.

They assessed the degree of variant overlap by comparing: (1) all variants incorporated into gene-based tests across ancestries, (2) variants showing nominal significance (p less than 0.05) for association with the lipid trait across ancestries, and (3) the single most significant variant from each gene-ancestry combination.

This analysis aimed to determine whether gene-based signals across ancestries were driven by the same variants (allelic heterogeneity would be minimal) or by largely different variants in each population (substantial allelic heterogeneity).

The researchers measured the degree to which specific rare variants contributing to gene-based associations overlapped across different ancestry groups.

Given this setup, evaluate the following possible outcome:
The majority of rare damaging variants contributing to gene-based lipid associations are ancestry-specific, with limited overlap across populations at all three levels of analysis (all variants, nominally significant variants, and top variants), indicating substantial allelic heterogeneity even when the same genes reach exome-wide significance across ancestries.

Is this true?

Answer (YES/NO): NO